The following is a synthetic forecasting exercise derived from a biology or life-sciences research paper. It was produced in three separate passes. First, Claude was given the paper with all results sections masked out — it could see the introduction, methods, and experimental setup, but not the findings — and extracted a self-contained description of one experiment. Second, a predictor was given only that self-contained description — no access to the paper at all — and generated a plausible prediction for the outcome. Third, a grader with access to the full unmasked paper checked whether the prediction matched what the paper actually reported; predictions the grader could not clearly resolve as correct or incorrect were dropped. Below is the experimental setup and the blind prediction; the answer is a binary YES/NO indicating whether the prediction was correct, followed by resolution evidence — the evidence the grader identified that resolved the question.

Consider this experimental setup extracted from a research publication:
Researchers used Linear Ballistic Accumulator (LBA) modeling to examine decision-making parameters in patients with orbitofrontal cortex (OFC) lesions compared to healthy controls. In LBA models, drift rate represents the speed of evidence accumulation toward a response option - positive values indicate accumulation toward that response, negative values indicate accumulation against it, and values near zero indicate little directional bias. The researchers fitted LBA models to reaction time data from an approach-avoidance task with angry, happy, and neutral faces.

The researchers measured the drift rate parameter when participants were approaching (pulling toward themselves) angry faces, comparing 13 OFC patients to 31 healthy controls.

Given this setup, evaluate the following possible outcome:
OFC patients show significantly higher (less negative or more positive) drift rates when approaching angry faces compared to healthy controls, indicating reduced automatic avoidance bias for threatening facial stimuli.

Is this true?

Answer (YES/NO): YES